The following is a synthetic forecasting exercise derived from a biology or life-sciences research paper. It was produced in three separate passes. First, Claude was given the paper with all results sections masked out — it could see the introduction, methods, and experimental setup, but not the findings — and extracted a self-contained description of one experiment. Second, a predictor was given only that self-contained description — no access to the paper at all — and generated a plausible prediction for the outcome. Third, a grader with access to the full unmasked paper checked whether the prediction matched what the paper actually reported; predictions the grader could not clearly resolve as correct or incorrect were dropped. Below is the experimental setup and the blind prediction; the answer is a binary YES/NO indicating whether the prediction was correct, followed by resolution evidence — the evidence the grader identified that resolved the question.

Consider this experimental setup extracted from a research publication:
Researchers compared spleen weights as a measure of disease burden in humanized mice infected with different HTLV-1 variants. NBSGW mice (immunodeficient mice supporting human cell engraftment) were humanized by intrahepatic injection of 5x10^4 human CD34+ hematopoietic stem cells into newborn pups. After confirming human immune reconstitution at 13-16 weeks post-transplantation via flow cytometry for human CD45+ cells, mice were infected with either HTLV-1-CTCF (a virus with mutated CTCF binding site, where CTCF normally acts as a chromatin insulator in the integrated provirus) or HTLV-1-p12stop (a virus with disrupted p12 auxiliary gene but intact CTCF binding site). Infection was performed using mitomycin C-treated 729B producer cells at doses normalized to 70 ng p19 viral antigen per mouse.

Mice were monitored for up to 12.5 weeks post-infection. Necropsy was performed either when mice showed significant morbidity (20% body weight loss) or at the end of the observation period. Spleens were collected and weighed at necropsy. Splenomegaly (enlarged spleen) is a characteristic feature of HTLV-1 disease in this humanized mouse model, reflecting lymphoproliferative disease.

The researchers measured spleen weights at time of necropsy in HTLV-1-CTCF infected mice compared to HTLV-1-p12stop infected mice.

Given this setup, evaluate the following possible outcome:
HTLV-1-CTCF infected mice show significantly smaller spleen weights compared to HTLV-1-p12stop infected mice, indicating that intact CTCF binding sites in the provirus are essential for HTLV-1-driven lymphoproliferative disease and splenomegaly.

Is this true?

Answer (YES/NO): YES